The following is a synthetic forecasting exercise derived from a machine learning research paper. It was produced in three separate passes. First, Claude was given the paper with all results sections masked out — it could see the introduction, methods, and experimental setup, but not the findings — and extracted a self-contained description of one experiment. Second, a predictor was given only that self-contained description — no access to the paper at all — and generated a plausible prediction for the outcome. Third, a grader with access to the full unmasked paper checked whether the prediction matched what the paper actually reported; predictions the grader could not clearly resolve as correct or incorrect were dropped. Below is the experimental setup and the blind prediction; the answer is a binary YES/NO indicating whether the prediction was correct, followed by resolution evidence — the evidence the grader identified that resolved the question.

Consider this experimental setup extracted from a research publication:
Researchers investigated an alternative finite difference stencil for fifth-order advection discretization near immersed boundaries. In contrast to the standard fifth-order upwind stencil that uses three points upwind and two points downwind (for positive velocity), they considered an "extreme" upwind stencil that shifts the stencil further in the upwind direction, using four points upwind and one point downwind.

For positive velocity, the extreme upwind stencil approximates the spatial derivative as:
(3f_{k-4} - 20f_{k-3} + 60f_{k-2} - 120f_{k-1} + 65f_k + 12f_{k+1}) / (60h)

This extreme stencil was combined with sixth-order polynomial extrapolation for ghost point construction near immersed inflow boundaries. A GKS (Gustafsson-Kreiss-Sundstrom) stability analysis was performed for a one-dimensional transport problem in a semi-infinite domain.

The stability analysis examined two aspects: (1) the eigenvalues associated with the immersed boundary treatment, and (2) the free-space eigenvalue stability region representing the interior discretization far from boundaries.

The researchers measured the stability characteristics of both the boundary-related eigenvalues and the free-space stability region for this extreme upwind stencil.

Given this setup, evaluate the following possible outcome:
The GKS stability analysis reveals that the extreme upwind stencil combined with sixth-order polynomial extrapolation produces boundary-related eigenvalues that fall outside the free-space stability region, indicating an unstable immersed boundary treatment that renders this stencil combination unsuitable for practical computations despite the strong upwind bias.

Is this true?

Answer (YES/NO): NO